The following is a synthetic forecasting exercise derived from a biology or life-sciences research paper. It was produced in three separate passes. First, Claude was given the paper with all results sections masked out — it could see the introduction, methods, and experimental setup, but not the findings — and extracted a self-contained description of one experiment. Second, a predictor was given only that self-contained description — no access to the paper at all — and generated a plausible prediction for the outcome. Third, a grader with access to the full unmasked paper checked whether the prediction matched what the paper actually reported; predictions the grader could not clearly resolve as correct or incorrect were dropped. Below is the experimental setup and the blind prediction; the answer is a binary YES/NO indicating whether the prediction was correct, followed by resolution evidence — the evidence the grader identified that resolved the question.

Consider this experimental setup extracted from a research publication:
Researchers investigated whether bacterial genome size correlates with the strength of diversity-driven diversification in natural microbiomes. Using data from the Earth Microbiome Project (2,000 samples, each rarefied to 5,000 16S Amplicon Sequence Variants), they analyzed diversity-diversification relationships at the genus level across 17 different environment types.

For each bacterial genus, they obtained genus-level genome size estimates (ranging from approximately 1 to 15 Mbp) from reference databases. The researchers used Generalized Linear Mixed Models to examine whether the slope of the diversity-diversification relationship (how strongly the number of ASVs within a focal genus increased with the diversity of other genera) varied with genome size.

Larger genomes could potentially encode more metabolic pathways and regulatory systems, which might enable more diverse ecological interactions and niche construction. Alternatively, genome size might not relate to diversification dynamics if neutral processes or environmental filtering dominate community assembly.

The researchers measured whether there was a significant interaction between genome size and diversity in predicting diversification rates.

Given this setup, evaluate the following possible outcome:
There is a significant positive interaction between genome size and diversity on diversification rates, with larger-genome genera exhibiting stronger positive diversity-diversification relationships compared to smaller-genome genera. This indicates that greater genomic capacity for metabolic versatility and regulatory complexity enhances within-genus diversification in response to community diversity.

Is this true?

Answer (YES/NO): YES